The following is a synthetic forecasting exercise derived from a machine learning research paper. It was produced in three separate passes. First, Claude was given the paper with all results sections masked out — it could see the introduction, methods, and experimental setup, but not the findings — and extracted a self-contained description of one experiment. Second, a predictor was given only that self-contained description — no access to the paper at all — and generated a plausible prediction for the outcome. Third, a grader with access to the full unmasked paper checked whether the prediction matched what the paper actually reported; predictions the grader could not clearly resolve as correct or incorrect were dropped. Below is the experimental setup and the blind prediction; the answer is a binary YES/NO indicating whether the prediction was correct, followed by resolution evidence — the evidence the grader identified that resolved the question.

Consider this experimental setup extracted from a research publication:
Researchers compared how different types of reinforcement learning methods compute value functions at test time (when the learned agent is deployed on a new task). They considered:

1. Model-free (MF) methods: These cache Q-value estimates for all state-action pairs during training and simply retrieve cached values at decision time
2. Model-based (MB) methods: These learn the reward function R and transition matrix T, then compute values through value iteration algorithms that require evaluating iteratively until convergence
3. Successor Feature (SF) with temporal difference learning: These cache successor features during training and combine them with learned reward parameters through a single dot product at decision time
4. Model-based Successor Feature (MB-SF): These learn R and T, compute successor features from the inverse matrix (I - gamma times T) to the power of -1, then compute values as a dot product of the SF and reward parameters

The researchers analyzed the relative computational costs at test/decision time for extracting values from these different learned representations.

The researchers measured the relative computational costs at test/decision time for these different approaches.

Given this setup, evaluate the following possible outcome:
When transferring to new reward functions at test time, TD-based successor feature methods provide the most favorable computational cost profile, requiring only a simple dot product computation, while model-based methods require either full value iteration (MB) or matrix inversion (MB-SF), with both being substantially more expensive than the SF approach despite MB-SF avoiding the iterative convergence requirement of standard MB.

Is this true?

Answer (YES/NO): NO